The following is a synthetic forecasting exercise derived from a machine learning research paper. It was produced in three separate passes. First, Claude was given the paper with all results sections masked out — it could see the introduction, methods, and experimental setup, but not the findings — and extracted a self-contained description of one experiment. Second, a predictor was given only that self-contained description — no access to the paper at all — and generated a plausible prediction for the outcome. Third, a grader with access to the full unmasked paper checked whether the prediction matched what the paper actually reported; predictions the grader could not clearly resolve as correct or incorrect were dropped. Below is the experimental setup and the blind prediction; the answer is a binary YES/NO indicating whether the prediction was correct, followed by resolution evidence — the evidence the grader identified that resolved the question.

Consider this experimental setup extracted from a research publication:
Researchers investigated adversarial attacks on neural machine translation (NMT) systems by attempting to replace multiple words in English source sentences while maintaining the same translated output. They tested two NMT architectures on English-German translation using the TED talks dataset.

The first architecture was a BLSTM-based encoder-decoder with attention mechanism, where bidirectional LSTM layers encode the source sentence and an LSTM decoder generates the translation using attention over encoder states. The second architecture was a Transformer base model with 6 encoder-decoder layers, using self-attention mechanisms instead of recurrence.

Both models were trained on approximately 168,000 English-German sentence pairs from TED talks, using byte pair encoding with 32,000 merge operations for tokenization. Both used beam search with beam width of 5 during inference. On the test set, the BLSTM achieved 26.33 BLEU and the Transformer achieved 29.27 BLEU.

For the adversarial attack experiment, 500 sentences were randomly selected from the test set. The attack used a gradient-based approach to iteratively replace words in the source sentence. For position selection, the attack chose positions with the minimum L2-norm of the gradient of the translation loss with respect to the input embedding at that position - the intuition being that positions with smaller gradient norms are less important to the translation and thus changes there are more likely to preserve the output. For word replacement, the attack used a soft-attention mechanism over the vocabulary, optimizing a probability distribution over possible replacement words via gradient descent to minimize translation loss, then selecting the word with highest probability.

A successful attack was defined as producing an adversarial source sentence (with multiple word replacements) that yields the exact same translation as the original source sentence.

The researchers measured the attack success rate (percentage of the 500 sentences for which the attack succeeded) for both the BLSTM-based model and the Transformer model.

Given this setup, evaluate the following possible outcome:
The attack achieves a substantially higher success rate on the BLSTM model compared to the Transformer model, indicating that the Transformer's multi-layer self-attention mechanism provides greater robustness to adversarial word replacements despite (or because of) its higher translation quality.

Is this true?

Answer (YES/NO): YES